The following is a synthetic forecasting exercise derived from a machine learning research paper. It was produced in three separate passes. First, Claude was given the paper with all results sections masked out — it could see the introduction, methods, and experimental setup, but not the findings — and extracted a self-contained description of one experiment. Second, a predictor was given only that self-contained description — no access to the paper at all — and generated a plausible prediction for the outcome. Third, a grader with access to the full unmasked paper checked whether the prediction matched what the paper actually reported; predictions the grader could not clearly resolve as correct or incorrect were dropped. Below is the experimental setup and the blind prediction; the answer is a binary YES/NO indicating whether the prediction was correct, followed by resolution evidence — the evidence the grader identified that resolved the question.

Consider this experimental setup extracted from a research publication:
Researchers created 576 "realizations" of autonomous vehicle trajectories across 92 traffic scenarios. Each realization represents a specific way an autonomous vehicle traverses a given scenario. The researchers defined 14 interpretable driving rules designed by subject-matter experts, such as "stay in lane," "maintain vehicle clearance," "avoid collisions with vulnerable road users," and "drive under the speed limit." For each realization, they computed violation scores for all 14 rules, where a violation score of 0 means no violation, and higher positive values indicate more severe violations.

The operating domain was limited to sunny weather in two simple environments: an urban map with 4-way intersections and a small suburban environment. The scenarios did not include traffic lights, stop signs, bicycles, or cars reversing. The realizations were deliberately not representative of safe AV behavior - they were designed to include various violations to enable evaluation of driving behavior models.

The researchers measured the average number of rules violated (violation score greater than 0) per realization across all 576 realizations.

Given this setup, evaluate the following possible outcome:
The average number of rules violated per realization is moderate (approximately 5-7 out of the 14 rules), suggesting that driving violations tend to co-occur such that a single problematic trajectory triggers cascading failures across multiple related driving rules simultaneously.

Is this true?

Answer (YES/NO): NO